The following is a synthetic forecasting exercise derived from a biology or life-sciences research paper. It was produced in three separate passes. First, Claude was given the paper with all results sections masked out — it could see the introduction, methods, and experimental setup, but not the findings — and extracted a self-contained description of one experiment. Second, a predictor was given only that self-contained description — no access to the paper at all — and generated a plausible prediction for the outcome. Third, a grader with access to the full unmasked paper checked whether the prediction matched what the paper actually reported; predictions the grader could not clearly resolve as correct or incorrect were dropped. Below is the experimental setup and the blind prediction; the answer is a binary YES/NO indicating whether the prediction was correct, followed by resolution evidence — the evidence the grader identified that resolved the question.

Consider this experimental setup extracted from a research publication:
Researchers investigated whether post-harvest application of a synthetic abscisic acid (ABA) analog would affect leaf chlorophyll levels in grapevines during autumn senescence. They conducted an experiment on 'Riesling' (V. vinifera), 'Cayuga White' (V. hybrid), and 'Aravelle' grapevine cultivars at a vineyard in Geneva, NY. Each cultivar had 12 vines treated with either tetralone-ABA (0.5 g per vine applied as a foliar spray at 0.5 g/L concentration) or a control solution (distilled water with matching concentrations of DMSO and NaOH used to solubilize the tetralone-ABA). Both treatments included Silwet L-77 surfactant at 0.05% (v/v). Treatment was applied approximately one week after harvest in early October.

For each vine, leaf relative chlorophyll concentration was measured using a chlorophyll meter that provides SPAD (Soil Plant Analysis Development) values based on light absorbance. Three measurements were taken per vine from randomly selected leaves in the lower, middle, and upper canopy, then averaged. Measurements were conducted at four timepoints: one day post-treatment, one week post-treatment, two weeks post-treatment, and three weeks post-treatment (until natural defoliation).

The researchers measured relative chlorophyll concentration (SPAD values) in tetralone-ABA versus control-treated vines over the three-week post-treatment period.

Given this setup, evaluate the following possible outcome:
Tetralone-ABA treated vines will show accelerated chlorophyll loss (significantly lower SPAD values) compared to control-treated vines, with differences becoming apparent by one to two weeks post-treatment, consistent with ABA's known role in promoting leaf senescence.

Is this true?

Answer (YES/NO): NO